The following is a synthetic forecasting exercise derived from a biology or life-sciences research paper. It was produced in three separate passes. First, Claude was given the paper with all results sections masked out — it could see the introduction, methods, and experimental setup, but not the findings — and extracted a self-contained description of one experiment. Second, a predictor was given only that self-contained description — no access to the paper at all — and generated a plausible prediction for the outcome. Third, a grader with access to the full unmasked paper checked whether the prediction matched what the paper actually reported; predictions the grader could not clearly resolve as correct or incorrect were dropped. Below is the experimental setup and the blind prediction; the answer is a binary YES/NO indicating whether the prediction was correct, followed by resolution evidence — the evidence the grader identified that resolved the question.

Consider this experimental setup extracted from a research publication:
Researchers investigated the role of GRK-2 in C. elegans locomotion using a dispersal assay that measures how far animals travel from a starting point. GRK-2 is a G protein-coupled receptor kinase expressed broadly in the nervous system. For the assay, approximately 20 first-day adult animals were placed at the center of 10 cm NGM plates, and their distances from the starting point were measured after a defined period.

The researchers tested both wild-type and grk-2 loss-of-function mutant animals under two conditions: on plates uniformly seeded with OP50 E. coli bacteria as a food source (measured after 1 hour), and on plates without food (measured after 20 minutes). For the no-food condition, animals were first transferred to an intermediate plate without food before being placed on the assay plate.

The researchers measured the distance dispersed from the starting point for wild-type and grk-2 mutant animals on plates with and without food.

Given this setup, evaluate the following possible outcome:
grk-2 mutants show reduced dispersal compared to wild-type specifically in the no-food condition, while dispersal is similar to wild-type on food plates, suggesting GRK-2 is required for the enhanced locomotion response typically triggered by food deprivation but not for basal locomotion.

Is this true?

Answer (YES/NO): NO